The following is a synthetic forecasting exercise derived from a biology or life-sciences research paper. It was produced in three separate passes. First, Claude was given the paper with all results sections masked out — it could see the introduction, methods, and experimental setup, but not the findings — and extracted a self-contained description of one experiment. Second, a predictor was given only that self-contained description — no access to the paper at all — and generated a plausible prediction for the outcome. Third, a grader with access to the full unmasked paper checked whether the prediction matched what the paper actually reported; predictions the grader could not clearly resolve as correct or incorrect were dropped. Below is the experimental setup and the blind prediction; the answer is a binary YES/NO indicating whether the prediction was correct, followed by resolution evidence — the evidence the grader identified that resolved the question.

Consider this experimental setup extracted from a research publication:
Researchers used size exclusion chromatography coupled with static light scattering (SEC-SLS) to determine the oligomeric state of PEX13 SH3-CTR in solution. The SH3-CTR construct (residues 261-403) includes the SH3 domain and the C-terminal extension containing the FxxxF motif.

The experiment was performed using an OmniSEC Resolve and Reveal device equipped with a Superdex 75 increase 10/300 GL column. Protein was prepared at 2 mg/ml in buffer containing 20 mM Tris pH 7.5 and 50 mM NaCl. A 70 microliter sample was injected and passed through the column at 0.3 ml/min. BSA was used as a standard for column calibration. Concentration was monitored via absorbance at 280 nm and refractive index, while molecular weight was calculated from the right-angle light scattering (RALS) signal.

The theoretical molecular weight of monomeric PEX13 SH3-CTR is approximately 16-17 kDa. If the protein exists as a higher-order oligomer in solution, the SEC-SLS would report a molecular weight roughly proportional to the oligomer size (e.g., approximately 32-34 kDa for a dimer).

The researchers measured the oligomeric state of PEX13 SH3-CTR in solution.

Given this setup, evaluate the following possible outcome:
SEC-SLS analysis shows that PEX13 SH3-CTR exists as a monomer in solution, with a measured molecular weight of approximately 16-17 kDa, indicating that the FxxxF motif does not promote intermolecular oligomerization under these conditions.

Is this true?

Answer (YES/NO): YES